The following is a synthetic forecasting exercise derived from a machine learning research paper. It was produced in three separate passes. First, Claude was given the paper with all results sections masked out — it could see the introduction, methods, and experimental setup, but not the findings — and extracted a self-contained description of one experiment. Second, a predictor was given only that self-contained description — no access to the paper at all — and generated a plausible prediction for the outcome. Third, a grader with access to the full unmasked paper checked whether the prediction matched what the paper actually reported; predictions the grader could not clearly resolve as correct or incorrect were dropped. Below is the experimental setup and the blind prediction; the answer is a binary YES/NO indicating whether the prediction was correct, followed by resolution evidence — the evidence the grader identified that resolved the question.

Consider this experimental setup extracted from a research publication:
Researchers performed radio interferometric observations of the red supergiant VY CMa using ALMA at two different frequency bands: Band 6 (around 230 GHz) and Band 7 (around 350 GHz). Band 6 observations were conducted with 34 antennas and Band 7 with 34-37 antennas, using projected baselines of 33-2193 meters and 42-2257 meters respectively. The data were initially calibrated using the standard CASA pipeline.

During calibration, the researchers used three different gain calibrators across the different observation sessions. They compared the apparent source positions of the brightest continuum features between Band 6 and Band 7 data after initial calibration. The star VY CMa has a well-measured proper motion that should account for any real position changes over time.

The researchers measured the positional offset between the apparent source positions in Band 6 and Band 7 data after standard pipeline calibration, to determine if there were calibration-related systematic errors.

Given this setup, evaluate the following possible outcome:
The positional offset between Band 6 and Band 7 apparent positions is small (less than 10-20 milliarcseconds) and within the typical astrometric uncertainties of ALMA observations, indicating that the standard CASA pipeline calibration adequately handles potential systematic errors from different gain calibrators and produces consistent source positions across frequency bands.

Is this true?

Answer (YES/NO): NO